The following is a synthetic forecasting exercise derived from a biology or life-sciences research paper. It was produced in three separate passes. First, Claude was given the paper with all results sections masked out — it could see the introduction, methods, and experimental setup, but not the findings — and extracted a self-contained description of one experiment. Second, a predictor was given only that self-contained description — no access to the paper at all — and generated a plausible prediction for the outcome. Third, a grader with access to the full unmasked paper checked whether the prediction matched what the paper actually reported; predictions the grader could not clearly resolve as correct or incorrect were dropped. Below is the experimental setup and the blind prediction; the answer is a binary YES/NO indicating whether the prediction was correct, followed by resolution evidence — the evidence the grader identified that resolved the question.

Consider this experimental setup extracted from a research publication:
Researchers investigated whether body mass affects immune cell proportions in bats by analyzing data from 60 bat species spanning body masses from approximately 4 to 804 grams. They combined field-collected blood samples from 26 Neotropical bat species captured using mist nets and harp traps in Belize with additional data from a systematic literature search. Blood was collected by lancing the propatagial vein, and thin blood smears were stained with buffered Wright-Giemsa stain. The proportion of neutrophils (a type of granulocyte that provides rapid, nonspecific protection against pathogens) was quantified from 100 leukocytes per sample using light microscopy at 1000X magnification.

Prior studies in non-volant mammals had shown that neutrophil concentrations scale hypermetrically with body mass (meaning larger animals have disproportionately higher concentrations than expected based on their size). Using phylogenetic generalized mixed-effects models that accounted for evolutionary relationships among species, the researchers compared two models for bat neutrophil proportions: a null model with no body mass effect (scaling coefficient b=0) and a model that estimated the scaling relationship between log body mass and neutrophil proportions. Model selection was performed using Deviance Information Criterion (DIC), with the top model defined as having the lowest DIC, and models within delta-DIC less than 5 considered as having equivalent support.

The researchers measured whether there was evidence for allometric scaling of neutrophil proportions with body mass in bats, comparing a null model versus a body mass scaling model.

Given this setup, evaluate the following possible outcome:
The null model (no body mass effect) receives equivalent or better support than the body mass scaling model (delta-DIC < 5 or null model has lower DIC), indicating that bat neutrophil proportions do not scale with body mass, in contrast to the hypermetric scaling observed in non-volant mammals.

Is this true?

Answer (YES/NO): YES